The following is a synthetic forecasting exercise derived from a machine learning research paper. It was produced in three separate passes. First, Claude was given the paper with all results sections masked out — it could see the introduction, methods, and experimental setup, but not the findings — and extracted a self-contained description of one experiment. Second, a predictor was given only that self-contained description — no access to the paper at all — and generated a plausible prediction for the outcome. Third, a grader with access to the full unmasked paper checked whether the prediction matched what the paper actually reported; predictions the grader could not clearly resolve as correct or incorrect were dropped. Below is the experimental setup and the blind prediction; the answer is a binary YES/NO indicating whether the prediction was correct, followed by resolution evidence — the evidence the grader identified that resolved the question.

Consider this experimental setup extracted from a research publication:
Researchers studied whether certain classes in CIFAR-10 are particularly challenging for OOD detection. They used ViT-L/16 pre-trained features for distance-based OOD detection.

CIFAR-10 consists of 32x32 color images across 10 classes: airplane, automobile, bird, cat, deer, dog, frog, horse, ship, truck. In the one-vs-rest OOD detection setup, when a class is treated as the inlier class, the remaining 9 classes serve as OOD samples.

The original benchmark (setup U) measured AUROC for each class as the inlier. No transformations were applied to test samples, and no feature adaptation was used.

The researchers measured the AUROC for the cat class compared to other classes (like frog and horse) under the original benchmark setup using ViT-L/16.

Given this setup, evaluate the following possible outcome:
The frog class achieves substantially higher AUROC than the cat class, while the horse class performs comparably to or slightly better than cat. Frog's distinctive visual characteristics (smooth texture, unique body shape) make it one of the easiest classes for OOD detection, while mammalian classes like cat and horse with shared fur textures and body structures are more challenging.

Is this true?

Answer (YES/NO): NO